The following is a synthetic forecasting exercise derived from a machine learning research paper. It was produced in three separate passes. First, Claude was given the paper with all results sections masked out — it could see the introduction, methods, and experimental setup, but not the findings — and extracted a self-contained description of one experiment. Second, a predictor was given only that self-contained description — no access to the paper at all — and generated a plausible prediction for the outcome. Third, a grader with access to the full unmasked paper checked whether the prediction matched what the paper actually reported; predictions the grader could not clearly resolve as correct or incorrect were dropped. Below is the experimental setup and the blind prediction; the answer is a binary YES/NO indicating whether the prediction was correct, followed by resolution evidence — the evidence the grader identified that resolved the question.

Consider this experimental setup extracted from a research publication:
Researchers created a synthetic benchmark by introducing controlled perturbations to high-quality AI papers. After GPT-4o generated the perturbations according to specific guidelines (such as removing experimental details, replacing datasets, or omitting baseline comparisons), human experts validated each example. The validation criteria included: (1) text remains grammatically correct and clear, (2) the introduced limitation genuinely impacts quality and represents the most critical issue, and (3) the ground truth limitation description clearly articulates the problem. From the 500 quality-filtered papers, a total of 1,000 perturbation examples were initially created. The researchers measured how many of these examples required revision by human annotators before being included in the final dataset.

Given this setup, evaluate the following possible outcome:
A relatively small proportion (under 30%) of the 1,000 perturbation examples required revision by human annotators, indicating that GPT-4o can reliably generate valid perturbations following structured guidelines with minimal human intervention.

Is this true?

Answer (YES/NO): YES